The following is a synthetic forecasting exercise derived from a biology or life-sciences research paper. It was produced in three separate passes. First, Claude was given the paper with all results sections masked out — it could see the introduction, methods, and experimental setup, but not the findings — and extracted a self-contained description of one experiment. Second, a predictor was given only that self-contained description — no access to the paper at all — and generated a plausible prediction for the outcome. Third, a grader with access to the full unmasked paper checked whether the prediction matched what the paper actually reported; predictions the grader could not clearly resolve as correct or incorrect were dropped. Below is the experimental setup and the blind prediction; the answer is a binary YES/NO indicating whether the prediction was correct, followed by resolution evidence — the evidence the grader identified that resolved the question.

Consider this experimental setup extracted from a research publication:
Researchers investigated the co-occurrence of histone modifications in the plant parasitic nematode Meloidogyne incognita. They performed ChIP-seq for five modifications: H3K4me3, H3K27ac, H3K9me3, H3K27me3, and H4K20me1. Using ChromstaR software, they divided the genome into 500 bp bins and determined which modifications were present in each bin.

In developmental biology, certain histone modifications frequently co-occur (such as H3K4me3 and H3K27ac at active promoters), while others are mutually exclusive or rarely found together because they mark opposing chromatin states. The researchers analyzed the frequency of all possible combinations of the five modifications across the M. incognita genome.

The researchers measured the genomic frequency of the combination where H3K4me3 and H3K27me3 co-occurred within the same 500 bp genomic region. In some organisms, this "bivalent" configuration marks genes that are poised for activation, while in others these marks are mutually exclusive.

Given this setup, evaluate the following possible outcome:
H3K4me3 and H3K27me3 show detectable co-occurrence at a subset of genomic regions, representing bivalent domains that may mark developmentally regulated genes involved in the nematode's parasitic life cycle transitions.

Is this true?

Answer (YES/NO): NO